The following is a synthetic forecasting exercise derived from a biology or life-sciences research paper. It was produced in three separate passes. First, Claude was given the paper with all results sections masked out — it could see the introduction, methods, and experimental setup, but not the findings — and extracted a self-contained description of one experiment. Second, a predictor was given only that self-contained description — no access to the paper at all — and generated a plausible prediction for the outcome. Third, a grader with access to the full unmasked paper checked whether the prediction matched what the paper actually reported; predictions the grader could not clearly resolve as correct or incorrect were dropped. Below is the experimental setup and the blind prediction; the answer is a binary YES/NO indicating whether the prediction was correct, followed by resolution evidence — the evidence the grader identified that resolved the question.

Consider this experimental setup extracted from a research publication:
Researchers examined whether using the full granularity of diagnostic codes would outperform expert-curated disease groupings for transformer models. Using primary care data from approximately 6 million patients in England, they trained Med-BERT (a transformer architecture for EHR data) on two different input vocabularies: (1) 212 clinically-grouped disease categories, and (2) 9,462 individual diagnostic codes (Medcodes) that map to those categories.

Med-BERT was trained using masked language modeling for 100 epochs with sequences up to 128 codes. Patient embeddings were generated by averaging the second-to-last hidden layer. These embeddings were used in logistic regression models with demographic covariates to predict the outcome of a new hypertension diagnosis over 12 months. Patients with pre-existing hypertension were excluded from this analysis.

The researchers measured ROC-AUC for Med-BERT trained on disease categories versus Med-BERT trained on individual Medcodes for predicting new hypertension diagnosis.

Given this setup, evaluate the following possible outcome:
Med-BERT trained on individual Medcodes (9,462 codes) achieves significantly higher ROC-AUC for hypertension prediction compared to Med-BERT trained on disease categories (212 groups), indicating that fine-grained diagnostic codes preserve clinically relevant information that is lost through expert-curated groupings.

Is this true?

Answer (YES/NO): NO